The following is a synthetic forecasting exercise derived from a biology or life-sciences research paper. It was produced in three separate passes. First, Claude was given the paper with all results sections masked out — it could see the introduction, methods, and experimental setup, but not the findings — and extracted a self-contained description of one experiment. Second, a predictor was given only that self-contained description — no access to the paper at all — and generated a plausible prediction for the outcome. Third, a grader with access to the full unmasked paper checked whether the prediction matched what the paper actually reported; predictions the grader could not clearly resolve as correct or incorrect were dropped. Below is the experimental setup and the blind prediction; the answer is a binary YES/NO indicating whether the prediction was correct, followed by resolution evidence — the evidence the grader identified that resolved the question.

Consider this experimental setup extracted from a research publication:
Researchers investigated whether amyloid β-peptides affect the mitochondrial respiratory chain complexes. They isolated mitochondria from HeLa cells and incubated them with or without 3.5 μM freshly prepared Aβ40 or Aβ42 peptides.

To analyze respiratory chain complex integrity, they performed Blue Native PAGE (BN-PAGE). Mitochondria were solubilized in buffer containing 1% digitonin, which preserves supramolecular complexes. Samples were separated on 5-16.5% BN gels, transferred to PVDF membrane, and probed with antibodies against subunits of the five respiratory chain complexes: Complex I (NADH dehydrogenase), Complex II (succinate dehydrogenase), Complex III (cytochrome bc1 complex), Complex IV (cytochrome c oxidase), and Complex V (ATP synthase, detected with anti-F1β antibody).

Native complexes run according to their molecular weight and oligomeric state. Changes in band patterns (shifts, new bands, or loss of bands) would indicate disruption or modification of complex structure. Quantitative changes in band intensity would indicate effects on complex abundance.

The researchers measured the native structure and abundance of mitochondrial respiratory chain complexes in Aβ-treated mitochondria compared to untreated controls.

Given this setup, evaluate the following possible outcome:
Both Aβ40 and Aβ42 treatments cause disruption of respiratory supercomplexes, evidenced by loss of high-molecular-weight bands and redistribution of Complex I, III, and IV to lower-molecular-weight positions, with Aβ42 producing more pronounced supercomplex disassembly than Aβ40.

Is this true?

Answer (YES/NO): NO